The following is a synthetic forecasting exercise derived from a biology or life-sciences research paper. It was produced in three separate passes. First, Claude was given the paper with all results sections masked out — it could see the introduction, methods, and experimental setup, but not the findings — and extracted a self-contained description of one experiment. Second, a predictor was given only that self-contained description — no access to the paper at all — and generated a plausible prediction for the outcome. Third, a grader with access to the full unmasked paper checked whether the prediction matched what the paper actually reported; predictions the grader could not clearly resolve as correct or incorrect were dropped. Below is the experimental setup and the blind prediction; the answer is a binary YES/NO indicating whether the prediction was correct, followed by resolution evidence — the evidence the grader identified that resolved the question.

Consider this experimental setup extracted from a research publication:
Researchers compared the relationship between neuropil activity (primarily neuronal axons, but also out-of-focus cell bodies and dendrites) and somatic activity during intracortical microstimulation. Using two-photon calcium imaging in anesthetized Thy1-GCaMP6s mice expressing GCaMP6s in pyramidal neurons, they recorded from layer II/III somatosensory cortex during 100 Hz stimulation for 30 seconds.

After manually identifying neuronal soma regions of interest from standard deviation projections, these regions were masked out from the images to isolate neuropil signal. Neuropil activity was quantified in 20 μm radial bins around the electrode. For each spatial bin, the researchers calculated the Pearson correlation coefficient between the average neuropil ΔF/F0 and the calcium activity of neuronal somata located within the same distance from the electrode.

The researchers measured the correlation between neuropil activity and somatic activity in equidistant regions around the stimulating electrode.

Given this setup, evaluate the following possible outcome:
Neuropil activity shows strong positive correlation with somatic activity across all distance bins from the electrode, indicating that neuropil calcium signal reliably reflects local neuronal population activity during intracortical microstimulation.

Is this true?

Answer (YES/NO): NO